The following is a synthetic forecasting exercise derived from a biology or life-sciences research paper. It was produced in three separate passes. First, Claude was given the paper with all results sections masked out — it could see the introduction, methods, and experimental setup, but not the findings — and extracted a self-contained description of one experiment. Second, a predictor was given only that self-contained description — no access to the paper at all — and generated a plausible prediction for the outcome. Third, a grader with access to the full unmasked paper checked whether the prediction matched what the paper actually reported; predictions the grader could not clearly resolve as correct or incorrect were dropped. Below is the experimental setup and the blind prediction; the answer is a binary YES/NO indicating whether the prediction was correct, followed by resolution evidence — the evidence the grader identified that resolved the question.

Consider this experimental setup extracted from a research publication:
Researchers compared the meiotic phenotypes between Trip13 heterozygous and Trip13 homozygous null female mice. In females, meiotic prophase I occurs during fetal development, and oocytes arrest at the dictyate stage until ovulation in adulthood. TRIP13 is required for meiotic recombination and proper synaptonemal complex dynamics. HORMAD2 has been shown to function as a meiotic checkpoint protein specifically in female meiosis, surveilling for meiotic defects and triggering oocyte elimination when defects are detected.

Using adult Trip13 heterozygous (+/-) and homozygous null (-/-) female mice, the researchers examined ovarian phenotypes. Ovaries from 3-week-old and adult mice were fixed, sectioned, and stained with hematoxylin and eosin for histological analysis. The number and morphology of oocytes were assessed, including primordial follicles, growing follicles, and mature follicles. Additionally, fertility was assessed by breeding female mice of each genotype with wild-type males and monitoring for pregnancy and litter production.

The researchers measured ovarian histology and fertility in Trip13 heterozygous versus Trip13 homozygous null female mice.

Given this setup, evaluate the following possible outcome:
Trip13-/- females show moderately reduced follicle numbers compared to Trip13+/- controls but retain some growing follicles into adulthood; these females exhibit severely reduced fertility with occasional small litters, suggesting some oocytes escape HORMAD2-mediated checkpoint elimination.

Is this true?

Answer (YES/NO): NO